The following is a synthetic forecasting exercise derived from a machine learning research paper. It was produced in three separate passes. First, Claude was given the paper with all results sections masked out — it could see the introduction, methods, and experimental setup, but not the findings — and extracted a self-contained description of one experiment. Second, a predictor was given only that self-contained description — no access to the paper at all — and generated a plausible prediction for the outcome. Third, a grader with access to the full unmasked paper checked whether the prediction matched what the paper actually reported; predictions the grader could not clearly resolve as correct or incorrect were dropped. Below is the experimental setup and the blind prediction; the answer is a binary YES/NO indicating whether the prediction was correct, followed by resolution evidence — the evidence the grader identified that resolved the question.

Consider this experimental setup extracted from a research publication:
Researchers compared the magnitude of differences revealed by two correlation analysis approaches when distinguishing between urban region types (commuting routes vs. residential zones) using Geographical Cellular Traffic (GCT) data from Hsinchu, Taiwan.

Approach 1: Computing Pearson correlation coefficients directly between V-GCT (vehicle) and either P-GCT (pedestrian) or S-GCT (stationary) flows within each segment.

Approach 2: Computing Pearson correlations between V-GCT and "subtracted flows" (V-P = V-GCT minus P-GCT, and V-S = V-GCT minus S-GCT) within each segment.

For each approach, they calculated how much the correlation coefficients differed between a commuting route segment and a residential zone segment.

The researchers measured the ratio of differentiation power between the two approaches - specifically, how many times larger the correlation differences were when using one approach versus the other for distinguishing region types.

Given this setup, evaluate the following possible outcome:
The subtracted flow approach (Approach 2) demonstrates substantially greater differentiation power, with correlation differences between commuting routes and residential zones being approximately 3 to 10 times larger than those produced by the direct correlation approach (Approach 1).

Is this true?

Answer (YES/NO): NO